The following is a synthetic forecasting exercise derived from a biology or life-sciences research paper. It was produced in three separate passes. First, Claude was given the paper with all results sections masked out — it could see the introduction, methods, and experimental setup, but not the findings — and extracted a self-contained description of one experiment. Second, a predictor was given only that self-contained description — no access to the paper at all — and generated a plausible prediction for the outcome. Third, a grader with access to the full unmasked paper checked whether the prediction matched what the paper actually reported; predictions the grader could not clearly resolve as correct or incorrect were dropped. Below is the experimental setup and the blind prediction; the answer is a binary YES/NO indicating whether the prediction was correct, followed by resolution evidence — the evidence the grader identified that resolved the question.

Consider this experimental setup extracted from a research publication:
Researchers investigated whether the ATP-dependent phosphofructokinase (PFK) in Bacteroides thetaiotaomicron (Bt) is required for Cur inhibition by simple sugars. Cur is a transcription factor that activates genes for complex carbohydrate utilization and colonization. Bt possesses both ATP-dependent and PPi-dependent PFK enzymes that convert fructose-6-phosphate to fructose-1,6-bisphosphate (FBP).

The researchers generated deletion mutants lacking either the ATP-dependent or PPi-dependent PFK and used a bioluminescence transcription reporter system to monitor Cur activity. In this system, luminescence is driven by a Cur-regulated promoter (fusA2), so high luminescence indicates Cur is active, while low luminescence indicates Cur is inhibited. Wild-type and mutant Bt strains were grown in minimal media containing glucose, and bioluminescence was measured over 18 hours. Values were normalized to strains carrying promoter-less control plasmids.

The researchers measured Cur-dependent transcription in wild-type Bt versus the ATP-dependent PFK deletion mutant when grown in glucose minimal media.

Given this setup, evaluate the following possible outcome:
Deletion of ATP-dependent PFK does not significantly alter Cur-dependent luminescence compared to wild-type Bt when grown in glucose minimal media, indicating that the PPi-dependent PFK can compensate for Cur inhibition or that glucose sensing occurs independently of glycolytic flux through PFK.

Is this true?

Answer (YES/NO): NO